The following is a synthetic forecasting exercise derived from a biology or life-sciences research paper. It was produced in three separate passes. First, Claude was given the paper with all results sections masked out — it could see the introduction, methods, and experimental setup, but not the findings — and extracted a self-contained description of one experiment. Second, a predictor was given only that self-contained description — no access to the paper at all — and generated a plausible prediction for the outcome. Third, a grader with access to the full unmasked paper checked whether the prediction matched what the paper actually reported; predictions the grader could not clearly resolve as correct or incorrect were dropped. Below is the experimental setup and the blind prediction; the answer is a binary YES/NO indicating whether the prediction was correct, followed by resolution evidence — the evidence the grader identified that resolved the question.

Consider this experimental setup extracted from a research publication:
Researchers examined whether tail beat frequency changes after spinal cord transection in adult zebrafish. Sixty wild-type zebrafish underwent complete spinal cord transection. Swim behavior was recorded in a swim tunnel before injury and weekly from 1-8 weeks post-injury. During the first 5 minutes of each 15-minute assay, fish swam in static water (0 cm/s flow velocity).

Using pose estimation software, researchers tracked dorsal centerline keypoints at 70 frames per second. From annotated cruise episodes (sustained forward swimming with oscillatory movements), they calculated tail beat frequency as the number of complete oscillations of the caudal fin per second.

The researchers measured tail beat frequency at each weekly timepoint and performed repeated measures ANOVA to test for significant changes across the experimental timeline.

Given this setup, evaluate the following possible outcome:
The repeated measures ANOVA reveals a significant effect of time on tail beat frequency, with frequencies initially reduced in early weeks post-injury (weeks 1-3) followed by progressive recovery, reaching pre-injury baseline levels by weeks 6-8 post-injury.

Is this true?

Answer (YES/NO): NO